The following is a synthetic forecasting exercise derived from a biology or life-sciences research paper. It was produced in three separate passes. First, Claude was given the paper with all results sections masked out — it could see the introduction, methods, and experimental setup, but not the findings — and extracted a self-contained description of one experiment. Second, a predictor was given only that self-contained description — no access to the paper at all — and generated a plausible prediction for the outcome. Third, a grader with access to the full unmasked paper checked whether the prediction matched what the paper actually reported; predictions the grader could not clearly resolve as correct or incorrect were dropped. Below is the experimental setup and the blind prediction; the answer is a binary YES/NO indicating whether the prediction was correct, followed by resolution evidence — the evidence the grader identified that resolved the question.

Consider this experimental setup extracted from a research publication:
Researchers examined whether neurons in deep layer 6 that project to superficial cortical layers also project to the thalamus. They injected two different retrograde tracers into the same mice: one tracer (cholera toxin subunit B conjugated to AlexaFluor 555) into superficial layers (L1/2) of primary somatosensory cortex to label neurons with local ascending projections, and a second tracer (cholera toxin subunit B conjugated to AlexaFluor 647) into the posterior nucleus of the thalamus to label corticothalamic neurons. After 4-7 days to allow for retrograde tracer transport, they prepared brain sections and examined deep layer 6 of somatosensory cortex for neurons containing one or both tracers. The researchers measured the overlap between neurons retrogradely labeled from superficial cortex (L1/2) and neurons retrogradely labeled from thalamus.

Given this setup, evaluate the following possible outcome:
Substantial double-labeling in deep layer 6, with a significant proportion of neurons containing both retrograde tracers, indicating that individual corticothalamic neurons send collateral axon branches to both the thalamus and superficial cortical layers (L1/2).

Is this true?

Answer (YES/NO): NO